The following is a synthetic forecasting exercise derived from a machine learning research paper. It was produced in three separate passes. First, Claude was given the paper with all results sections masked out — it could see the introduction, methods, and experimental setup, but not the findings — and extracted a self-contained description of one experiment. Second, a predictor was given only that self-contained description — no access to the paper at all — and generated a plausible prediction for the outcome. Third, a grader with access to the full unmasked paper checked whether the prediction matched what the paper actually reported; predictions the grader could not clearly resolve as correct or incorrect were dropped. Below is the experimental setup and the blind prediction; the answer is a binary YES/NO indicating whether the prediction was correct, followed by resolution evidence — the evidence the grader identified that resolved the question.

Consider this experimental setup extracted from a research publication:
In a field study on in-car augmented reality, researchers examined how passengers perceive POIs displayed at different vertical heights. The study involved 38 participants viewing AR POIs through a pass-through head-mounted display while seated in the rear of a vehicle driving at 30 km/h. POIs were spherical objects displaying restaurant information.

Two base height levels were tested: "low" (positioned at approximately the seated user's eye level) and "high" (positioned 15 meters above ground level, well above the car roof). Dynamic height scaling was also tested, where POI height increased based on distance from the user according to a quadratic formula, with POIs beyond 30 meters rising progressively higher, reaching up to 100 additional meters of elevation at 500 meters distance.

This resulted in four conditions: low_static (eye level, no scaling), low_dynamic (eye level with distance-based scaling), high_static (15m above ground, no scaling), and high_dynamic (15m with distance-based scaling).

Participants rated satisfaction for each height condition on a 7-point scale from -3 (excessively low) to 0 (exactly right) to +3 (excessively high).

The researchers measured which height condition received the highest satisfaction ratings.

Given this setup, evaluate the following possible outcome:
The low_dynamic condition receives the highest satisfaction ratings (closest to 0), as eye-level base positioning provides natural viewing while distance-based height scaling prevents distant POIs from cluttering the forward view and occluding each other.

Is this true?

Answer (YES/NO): YES